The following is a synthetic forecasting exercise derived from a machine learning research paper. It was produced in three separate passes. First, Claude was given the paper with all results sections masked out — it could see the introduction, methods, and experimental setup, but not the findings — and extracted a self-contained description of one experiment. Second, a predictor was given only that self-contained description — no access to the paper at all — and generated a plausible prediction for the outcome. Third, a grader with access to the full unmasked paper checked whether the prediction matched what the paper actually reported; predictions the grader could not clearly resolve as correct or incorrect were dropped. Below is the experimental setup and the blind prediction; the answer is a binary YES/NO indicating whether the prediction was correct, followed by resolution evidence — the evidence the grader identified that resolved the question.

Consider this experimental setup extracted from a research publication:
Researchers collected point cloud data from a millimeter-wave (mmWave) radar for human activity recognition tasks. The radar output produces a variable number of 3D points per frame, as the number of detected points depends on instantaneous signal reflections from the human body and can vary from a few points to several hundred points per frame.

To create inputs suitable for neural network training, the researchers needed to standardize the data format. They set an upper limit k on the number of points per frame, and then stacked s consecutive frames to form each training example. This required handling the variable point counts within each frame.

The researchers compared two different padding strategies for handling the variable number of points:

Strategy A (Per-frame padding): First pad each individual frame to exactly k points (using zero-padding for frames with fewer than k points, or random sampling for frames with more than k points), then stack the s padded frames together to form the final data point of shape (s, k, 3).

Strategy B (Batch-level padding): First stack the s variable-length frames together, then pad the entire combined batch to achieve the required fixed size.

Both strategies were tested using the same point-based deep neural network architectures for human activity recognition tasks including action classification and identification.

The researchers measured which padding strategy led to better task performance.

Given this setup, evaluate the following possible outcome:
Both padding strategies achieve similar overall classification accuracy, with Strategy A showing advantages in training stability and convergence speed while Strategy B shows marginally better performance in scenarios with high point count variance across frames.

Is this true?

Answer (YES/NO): NO